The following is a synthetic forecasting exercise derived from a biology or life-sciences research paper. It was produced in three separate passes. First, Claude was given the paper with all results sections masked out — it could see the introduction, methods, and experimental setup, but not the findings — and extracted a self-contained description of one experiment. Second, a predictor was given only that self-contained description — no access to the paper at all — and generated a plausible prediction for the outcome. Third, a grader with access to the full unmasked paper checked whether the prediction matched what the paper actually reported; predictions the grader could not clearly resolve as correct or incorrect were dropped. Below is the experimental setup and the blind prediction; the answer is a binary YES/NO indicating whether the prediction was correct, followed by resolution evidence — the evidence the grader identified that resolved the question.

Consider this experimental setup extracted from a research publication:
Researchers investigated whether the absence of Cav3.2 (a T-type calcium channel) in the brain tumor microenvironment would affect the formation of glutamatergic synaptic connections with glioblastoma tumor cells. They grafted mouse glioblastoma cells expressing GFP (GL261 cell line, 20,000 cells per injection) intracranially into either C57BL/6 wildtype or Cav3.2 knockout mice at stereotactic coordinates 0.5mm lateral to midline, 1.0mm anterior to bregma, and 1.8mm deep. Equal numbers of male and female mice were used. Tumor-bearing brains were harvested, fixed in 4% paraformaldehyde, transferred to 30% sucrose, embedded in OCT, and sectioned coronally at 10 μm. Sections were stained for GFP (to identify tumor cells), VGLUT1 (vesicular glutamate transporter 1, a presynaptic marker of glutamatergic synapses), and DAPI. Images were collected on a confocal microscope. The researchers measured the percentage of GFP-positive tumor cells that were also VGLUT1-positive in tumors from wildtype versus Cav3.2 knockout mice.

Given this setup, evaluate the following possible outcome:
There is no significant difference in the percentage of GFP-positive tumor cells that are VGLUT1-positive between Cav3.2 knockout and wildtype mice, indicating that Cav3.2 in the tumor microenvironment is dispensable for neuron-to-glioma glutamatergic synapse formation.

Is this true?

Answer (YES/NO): NO